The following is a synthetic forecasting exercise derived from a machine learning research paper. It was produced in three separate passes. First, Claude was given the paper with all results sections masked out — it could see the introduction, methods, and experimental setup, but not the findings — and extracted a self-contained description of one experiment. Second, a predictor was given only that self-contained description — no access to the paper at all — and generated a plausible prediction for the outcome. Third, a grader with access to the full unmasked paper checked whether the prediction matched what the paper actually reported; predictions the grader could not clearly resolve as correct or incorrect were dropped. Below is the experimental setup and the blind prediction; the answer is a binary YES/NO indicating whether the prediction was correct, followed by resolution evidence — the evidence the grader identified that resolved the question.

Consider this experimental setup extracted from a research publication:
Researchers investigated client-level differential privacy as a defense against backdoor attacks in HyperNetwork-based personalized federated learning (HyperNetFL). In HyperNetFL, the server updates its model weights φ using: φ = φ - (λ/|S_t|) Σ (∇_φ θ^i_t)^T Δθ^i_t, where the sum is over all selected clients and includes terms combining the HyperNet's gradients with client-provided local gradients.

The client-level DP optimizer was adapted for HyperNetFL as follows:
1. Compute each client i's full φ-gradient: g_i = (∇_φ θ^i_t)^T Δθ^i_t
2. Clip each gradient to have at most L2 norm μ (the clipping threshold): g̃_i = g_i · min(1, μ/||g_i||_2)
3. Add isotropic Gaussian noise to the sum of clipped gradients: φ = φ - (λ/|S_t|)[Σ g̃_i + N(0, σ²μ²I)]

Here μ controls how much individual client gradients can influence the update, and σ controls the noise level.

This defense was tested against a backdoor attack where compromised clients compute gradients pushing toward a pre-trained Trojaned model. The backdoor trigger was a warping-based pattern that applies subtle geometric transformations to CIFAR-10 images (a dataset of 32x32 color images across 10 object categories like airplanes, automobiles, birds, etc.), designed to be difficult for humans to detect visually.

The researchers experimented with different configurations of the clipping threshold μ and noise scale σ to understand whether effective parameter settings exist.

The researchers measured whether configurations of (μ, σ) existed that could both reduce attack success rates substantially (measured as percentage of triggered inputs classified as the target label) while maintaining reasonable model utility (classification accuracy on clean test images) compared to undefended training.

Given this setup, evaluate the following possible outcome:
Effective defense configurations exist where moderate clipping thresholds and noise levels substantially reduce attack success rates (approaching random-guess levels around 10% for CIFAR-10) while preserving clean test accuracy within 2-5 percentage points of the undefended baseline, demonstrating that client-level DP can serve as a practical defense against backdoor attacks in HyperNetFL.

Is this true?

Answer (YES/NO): NO